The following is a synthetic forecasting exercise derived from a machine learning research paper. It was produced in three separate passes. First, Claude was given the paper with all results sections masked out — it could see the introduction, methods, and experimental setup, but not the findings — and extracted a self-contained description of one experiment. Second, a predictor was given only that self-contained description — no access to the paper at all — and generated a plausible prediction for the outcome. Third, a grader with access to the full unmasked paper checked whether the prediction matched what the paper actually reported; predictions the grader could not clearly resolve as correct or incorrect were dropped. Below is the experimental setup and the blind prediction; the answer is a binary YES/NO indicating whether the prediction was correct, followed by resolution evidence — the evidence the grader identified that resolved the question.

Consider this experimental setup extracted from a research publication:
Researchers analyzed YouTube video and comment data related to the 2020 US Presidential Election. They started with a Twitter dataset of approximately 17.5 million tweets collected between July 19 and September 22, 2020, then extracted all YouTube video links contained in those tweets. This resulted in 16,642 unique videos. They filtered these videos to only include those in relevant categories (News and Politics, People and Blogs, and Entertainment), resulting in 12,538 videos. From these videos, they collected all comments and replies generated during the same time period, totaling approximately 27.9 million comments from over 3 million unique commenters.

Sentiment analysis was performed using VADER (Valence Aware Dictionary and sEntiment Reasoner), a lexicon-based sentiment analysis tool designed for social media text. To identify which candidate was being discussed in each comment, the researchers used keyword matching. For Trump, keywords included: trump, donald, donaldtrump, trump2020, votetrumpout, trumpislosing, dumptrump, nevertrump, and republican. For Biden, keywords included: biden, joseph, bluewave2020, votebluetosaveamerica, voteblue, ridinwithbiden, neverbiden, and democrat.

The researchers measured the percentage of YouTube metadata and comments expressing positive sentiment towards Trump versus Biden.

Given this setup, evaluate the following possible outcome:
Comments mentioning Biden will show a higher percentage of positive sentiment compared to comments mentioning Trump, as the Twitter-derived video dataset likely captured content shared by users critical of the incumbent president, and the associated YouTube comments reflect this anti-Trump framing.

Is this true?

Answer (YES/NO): NO